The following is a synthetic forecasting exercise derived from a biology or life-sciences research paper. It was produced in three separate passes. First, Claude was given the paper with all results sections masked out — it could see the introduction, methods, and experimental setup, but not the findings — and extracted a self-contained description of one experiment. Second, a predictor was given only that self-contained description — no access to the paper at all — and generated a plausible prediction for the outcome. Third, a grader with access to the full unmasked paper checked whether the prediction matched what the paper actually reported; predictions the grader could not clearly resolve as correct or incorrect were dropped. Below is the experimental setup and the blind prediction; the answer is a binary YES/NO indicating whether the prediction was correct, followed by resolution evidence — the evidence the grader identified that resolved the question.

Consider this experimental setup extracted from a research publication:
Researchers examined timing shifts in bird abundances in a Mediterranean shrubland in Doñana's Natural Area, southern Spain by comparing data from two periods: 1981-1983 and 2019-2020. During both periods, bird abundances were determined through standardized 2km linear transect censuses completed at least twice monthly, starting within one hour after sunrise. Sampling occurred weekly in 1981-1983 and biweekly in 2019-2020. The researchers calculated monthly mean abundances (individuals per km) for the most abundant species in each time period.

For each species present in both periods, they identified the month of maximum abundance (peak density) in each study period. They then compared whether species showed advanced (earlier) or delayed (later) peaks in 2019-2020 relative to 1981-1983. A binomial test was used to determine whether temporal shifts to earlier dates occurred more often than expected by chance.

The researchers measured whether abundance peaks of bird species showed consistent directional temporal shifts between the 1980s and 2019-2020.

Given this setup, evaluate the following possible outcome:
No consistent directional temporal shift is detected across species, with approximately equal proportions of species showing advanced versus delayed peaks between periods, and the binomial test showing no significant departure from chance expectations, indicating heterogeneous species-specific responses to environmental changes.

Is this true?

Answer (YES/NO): NO